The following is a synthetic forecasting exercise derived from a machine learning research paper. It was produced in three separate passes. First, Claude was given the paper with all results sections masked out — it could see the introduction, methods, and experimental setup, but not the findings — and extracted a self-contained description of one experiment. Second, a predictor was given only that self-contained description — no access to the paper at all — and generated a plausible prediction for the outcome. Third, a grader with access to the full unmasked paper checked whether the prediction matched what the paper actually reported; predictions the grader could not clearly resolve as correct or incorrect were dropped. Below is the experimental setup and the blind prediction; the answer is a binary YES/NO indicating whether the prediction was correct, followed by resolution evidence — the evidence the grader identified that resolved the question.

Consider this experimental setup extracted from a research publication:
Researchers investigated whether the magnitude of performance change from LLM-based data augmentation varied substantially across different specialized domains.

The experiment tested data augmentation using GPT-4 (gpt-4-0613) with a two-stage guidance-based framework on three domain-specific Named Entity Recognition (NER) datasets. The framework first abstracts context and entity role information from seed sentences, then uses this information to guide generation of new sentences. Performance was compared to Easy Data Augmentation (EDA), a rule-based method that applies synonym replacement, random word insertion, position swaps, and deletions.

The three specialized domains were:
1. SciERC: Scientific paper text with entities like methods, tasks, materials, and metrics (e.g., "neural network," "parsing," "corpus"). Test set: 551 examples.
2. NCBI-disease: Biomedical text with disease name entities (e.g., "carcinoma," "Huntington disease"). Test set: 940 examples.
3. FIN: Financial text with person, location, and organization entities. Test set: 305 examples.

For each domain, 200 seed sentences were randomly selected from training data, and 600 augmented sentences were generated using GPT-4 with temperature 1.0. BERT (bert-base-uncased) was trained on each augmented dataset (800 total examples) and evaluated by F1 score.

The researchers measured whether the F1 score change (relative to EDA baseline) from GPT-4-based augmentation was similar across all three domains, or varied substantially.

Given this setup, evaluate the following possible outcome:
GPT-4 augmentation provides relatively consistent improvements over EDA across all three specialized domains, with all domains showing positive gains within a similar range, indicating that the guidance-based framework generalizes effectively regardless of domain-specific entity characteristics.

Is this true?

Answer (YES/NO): NO